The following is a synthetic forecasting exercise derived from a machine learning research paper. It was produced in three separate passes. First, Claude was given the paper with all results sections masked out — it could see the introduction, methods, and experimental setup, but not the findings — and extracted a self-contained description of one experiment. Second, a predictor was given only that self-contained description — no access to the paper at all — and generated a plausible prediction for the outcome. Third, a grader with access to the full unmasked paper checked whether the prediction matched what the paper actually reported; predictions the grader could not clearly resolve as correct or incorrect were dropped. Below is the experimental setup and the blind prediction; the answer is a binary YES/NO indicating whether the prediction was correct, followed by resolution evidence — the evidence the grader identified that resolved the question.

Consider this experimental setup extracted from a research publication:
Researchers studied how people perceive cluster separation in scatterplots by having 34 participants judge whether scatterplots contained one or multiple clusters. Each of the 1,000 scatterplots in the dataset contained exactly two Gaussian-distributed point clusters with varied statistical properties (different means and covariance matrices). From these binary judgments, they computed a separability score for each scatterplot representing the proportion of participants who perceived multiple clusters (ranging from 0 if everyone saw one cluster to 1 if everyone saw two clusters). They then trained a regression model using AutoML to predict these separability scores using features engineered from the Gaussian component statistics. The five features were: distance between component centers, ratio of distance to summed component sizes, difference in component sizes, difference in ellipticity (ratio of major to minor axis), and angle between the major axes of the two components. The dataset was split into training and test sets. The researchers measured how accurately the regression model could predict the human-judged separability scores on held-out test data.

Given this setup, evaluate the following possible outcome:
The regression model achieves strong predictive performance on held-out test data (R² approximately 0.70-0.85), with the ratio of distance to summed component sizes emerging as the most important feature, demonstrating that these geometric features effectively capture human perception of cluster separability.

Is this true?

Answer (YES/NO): NO